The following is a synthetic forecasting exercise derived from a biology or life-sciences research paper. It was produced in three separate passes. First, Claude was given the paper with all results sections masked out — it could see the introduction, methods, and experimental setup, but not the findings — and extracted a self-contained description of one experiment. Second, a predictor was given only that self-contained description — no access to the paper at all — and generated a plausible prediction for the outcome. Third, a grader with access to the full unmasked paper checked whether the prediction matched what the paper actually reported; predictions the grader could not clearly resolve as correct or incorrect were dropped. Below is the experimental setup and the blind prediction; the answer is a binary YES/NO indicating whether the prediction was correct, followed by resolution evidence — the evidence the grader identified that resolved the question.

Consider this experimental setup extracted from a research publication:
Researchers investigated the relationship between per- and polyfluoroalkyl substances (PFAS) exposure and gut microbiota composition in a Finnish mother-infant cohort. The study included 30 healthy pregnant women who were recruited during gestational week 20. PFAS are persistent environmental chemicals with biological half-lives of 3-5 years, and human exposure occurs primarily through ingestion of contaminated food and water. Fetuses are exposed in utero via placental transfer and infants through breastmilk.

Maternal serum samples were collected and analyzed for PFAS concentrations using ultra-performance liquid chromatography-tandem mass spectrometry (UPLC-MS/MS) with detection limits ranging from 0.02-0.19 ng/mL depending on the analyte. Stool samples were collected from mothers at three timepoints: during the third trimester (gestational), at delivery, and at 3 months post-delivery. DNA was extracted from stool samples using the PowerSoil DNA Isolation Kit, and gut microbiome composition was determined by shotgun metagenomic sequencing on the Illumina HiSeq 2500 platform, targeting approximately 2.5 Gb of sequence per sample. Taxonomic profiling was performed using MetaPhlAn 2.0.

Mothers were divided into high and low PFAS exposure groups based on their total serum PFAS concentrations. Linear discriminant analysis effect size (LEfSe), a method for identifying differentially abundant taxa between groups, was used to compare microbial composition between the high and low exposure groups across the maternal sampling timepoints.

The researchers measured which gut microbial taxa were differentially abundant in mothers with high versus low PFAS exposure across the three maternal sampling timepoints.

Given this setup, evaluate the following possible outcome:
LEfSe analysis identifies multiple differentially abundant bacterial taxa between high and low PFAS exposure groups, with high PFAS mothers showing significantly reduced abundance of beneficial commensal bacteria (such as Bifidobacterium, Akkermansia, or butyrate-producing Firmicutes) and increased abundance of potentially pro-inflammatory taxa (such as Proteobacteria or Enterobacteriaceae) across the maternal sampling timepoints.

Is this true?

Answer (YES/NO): NO